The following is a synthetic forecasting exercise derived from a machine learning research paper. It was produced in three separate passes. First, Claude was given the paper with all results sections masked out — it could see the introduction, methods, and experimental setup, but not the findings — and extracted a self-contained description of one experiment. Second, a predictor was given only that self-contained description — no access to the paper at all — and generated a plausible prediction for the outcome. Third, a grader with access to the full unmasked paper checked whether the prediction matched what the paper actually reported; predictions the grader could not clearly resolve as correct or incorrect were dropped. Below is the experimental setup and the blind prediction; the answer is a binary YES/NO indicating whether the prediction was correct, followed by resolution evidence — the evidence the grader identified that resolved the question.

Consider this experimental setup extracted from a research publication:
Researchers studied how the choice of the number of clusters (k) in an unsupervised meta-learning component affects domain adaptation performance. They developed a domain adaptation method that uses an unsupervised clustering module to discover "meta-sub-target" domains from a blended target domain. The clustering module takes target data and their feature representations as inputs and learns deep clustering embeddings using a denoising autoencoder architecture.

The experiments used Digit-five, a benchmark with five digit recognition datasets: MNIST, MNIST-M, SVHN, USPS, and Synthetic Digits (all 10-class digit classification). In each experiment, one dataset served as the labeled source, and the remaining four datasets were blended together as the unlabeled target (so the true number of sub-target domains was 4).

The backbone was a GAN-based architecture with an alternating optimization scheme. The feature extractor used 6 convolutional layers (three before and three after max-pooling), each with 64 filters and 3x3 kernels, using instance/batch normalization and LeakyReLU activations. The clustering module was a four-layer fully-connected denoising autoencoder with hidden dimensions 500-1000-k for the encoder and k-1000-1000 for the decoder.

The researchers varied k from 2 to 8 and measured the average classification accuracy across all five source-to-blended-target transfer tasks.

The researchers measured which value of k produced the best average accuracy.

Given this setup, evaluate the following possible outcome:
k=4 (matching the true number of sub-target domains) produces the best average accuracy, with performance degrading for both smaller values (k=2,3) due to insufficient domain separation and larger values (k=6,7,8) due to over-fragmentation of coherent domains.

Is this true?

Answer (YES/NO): YES